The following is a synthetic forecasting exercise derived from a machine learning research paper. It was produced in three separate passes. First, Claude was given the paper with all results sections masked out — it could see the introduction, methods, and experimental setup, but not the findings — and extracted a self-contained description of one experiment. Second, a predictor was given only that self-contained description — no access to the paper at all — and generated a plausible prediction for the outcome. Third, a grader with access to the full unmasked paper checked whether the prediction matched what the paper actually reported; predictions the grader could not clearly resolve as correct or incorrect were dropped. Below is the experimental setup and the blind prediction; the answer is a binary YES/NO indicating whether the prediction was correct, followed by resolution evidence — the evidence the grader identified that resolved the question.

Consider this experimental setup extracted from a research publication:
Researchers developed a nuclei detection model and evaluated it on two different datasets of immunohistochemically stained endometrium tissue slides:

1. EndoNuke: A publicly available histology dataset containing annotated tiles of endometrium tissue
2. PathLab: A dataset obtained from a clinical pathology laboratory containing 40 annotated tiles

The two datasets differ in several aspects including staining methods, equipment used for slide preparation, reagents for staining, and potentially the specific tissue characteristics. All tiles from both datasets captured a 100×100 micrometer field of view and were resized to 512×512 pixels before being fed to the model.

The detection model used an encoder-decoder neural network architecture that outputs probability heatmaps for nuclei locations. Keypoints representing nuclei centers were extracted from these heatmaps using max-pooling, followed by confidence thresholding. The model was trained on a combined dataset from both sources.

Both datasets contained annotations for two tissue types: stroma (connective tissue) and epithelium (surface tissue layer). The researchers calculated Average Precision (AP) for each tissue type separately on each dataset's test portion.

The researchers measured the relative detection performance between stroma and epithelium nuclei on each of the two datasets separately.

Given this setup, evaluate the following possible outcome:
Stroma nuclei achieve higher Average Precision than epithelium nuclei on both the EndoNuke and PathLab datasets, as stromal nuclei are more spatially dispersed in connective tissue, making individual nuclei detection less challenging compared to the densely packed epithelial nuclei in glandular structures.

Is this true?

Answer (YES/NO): NO